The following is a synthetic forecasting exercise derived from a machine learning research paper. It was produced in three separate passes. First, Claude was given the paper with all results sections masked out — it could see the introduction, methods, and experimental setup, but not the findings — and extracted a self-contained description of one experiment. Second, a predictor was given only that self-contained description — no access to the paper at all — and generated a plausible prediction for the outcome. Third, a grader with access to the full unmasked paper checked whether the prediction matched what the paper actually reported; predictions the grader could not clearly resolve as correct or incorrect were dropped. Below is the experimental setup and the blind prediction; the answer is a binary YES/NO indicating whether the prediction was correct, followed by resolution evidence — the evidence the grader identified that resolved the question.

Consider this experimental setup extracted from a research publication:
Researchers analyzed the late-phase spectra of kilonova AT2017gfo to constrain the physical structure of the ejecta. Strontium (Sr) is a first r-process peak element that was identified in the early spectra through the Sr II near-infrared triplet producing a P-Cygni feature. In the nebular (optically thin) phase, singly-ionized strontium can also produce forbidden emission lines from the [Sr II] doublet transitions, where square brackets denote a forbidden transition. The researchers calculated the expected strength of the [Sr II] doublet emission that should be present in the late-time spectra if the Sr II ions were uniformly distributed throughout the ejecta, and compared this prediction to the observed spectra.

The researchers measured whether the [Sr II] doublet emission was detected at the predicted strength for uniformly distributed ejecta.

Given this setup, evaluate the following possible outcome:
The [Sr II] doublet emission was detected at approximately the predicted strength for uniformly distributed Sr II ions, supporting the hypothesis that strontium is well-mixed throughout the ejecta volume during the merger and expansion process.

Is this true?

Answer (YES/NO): NO